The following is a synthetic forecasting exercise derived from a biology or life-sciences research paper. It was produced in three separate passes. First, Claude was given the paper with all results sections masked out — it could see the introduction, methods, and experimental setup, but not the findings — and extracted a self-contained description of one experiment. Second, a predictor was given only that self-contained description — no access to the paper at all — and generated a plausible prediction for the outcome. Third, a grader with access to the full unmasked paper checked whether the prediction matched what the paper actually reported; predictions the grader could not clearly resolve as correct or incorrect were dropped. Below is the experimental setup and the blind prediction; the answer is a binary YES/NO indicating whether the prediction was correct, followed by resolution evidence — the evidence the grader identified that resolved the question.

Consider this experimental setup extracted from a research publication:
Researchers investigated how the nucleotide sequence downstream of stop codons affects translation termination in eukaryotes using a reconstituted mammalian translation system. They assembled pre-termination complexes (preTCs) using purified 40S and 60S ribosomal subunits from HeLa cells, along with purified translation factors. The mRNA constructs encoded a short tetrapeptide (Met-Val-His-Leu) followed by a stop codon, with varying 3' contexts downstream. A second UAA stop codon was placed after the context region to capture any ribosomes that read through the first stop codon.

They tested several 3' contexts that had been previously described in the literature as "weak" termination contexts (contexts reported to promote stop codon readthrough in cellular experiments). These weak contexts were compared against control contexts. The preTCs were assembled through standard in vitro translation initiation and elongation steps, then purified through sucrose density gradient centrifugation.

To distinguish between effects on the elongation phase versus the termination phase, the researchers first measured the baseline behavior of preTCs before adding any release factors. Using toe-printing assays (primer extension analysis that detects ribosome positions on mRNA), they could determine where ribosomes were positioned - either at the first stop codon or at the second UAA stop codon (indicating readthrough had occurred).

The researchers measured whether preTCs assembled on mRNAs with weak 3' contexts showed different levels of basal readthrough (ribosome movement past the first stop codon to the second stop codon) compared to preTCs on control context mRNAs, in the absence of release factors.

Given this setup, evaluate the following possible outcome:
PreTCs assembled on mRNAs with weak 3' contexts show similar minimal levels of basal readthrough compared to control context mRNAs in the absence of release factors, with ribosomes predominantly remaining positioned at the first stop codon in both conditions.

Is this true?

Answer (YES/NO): NO